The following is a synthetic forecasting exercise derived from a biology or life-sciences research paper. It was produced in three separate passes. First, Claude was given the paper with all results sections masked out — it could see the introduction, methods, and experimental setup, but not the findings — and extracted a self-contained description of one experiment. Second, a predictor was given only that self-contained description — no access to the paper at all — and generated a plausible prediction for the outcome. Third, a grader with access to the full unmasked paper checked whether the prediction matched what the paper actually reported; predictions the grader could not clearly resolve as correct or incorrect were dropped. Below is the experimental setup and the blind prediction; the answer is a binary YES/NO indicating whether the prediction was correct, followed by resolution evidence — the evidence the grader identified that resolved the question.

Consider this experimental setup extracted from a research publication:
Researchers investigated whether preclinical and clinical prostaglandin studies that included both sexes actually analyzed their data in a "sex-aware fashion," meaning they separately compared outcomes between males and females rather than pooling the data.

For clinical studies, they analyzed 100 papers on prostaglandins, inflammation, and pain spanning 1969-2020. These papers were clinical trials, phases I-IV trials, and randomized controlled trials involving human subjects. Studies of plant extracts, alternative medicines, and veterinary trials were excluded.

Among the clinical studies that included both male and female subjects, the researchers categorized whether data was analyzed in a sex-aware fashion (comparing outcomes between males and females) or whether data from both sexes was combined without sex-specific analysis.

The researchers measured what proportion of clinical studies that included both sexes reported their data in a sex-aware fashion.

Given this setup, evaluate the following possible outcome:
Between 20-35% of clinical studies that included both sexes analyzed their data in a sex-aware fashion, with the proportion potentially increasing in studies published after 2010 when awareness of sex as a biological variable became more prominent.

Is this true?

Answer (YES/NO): NO